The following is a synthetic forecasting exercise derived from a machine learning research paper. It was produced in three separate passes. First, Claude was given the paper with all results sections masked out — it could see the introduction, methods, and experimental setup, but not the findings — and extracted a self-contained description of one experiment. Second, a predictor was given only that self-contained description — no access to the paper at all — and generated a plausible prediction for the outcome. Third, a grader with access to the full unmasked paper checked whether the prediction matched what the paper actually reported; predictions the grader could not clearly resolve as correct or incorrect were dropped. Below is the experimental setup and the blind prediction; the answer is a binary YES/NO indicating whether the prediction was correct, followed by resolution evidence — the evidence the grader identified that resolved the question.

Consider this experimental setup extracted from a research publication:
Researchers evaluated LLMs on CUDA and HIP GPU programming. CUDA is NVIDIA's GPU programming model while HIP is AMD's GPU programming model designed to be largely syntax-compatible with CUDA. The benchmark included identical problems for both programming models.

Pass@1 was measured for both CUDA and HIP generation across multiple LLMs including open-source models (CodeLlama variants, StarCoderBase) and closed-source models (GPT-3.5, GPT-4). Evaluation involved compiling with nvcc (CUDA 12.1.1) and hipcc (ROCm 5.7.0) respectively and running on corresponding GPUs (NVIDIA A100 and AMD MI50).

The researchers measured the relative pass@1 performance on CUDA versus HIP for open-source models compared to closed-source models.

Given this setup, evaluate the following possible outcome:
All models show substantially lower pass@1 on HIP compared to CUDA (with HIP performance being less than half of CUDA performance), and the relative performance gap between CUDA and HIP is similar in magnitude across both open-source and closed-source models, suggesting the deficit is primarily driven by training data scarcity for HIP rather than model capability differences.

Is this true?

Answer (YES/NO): NO